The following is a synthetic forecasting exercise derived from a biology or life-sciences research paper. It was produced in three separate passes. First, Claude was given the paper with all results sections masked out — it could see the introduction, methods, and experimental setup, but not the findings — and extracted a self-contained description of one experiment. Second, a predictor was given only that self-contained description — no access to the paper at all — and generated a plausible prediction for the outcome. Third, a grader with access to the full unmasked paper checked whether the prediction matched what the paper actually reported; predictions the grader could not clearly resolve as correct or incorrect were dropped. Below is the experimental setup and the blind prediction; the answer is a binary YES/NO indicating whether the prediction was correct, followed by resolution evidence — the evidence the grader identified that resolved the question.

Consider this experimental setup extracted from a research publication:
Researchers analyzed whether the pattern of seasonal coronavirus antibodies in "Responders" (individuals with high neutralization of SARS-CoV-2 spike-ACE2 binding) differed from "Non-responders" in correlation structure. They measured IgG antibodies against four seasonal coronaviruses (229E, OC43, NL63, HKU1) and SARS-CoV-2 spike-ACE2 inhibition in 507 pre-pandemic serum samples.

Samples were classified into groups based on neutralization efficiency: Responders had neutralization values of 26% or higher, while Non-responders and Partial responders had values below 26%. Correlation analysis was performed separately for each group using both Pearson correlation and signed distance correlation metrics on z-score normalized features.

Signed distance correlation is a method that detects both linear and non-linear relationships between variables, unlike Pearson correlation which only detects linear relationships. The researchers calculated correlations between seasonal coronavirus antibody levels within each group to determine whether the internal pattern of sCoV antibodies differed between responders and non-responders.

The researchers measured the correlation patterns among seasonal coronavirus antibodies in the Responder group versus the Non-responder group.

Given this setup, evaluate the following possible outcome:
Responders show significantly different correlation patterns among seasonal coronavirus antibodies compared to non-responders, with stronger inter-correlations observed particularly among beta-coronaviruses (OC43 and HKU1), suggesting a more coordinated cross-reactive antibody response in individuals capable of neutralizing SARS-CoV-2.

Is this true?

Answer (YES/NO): NO